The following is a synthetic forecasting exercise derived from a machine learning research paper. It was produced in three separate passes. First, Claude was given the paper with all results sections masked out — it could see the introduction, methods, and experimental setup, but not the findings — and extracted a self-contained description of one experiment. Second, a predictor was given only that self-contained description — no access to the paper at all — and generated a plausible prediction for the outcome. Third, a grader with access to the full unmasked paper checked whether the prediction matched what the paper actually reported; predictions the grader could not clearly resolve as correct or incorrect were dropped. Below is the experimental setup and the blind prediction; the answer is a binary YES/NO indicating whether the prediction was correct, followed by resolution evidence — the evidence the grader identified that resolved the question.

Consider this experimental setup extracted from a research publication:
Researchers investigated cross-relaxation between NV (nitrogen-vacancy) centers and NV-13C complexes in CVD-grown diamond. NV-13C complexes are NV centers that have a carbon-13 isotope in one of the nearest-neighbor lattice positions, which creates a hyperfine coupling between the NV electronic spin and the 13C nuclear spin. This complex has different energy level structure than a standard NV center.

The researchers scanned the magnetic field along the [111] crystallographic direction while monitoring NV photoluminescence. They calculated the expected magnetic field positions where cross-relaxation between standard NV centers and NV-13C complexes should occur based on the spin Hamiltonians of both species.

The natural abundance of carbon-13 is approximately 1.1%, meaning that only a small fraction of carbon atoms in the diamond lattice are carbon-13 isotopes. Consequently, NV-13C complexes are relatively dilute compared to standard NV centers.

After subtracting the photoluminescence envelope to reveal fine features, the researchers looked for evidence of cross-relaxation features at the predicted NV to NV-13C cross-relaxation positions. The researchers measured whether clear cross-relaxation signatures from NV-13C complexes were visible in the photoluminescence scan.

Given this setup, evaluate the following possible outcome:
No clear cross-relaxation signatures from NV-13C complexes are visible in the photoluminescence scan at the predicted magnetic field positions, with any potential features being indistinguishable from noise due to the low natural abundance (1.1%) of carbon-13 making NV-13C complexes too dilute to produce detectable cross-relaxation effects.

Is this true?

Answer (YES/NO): YES